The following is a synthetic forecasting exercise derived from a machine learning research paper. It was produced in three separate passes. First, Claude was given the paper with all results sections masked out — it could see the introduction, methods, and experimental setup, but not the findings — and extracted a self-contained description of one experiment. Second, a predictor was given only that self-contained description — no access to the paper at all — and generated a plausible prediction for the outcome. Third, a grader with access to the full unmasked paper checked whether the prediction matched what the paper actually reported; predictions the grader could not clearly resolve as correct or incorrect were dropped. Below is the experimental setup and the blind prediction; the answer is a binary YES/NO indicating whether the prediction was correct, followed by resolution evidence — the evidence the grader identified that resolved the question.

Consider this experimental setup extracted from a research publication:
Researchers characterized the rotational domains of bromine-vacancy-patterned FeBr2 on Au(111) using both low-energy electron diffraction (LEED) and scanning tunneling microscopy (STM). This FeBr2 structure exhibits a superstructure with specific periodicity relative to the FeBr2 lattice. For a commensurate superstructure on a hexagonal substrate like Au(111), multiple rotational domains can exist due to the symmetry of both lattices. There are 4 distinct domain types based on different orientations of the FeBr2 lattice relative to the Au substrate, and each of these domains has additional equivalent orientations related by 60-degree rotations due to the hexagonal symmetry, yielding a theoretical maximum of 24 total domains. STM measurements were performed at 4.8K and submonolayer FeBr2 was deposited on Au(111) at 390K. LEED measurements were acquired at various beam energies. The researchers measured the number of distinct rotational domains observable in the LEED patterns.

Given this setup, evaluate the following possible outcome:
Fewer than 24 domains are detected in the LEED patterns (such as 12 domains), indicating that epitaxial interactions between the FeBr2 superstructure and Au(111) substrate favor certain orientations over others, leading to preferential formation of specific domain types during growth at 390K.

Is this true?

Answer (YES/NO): NO